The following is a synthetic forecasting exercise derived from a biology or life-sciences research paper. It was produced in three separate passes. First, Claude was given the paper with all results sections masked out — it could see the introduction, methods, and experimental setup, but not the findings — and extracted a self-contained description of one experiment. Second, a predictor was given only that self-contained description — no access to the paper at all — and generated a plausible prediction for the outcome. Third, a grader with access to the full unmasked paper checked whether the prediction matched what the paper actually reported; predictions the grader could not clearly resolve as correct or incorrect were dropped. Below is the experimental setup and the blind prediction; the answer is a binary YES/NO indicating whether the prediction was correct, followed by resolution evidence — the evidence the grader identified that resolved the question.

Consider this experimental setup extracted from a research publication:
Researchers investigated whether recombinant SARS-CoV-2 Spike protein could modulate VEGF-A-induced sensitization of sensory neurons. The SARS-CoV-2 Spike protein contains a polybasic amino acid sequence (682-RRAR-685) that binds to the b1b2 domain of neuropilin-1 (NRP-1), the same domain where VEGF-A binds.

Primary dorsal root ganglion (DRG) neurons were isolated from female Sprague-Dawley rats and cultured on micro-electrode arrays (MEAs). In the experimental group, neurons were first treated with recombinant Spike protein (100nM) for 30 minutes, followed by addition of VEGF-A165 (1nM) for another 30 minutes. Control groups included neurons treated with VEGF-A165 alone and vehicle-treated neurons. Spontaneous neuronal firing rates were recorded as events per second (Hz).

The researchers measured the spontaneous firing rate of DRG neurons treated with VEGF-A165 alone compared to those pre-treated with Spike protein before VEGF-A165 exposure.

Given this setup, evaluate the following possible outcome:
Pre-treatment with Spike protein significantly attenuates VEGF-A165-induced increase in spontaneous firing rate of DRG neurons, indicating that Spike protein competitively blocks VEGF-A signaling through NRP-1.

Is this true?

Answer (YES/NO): YES